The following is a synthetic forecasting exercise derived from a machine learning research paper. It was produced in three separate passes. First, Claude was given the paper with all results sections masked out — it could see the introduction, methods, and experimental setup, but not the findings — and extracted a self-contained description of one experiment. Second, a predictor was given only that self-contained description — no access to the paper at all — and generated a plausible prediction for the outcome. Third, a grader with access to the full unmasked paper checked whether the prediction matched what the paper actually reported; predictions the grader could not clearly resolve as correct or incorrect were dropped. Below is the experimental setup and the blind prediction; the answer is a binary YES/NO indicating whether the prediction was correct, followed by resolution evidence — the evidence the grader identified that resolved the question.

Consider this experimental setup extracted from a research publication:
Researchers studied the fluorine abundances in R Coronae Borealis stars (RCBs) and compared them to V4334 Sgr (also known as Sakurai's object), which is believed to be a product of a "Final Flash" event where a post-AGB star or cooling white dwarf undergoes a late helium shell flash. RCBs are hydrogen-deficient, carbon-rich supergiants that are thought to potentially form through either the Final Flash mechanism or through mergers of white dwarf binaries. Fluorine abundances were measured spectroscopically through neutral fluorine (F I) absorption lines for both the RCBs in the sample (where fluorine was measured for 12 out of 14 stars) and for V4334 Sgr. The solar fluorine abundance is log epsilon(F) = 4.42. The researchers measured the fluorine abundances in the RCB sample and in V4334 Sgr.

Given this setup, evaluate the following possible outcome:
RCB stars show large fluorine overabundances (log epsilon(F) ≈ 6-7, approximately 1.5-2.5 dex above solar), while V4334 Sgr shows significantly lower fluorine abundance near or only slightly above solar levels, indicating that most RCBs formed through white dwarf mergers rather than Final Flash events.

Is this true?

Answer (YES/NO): NO